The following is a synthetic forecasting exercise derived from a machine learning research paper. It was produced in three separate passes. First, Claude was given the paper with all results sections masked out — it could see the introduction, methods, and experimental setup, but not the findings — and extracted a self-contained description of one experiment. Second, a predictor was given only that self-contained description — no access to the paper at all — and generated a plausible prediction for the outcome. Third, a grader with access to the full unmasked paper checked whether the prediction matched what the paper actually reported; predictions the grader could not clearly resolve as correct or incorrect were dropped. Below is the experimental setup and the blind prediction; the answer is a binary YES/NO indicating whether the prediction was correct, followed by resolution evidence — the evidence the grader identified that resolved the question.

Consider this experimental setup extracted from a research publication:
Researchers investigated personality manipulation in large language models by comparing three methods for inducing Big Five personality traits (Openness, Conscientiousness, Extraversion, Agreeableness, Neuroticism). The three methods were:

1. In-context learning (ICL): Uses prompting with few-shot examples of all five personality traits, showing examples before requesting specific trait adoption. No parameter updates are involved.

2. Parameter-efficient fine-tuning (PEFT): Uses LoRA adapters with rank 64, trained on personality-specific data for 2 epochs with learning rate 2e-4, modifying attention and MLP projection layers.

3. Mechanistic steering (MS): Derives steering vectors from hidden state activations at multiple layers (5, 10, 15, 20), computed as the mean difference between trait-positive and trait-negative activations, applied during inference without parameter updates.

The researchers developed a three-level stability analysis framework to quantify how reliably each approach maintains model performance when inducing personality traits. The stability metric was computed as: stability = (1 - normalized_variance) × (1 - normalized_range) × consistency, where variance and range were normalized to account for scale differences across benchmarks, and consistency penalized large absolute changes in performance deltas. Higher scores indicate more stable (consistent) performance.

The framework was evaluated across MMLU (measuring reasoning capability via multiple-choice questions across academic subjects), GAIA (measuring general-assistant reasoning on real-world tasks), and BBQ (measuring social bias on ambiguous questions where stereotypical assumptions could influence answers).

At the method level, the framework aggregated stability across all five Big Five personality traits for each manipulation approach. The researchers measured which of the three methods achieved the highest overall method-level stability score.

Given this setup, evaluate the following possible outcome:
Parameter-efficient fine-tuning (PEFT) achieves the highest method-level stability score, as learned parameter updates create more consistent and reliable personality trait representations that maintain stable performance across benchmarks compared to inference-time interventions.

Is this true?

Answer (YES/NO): NO